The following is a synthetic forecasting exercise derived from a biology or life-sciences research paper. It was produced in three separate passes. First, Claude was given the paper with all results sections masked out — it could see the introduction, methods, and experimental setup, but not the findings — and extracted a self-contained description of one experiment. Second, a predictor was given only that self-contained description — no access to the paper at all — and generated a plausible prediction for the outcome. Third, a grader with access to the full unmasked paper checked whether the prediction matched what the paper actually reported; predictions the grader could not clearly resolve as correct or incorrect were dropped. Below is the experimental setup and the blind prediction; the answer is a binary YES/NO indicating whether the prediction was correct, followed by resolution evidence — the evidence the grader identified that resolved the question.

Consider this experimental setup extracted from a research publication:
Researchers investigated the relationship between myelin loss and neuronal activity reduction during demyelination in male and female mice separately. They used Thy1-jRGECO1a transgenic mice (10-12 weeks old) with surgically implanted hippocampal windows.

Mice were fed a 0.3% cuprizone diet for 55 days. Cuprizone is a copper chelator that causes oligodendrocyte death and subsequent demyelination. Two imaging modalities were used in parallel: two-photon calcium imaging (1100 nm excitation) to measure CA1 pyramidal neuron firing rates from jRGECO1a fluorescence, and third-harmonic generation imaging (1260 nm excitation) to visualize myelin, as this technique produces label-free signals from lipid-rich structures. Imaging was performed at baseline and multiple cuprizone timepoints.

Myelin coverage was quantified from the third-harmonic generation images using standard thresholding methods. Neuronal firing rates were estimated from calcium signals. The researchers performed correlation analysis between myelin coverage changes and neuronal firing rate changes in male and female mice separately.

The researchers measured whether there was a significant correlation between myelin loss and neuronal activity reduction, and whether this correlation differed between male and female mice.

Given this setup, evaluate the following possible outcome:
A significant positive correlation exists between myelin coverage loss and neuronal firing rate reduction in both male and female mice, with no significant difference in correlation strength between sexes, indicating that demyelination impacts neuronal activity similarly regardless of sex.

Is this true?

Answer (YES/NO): NO